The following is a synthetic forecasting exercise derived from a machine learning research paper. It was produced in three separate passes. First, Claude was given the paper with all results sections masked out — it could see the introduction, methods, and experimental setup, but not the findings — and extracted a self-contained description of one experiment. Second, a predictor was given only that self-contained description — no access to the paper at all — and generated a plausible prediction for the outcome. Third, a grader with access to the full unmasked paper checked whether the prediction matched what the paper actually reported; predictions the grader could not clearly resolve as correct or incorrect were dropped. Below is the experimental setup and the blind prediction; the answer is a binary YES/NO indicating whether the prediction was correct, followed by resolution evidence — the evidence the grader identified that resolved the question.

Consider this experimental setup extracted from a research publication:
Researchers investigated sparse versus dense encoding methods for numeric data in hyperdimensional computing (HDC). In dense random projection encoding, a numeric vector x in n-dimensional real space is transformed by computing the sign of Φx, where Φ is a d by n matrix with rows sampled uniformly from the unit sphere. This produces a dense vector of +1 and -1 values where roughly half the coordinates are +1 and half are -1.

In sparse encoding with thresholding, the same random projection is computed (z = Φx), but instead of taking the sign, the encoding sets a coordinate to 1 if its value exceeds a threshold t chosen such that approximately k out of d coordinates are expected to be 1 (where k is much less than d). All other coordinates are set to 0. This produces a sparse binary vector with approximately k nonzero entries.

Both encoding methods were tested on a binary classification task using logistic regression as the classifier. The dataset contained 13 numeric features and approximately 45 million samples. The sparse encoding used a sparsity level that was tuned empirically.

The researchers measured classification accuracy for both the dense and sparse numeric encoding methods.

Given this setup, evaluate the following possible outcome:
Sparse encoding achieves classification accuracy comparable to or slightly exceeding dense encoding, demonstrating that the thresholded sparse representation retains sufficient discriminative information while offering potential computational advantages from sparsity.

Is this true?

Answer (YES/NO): YES